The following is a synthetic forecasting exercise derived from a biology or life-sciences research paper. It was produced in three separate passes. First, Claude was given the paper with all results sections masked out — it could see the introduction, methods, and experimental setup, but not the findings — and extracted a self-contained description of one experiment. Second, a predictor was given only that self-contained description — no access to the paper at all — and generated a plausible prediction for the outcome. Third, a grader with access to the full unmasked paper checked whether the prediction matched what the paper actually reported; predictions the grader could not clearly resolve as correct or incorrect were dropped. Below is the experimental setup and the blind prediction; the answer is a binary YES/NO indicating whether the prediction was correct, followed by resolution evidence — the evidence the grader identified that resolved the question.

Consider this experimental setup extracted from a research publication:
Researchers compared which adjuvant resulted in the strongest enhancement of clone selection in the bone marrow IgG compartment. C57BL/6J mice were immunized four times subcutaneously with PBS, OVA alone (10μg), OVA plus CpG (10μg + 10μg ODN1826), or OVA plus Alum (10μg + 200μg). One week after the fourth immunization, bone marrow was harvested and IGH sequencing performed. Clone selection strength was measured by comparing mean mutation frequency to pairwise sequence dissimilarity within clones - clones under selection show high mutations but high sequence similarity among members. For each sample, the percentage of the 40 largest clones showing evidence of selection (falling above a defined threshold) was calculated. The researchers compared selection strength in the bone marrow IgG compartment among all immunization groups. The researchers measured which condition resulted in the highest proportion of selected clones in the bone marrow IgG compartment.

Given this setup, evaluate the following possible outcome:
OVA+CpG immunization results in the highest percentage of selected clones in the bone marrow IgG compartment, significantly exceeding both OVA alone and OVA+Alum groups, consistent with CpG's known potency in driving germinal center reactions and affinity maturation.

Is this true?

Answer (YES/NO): NO